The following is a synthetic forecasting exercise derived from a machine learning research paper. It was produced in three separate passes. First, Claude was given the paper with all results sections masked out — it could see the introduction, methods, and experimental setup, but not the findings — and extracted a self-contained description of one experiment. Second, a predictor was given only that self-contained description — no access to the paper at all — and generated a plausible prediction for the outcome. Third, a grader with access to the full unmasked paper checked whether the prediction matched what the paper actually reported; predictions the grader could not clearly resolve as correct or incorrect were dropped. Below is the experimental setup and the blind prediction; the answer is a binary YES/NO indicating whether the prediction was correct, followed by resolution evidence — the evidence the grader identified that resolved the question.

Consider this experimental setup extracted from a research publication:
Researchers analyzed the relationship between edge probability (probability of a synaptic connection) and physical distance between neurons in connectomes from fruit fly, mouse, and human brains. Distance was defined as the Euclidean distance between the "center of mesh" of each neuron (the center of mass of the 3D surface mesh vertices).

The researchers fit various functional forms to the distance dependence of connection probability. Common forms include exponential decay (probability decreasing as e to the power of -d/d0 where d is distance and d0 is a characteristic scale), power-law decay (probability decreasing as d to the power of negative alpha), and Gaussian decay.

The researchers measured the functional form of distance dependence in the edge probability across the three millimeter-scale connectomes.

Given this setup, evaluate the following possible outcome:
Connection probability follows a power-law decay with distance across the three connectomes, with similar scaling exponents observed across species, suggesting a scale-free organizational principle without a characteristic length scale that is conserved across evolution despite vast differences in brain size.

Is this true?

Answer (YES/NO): NO